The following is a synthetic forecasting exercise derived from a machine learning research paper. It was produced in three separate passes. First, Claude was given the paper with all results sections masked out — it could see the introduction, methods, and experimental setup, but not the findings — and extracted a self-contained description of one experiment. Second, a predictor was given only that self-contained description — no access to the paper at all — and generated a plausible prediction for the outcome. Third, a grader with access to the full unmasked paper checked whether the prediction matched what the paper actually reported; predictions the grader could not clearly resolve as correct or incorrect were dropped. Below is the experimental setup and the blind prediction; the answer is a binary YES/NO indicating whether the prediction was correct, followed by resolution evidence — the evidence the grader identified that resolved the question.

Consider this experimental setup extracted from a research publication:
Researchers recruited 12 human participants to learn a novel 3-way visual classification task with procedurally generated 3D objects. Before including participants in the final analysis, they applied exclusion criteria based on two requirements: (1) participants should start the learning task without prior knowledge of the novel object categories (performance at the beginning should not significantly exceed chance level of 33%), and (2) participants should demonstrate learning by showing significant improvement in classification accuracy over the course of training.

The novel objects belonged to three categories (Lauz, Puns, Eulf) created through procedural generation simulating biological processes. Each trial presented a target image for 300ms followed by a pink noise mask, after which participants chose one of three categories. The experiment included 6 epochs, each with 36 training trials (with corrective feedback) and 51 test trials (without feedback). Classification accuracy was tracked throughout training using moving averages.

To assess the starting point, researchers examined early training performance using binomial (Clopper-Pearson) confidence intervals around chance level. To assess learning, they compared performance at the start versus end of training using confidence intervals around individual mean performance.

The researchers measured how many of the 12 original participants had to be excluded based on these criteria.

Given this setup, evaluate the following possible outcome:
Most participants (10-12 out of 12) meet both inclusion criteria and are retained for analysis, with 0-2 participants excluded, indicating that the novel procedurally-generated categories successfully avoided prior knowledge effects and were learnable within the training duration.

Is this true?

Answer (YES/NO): NO